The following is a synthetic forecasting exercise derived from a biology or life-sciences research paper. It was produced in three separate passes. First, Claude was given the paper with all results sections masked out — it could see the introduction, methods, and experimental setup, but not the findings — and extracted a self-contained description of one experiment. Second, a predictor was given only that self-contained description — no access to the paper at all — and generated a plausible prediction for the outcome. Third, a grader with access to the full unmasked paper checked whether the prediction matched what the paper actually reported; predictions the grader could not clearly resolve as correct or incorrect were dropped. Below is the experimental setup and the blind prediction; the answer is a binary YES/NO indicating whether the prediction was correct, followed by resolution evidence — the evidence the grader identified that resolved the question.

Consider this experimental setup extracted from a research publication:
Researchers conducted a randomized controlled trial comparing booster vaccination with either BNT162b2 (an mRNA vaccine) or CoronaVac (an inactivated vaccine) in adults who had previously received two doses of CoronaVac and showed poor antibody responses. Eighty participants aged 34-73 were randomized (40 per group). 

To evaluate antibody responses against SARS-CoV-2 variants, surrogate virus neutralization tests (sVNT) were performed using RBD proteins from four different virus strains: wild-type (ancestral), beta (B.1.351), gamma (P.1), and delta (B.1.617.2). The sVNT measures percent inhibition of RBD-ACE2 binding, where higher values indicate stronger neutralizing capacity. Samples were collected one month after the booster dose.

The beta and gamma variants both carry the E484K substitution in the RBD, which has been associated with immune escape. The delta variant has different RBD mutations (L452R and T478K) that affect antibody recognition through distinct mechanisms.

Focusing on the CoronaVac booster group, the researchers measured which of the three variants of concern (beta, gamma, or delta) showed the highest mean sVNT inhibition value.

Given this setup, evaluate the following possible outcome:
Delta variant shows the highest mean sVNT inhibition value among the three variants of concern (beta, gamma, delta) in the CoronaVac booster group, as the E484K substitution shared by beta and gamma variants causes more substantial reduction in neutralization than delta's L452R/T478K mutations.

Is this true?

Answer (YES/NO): YES